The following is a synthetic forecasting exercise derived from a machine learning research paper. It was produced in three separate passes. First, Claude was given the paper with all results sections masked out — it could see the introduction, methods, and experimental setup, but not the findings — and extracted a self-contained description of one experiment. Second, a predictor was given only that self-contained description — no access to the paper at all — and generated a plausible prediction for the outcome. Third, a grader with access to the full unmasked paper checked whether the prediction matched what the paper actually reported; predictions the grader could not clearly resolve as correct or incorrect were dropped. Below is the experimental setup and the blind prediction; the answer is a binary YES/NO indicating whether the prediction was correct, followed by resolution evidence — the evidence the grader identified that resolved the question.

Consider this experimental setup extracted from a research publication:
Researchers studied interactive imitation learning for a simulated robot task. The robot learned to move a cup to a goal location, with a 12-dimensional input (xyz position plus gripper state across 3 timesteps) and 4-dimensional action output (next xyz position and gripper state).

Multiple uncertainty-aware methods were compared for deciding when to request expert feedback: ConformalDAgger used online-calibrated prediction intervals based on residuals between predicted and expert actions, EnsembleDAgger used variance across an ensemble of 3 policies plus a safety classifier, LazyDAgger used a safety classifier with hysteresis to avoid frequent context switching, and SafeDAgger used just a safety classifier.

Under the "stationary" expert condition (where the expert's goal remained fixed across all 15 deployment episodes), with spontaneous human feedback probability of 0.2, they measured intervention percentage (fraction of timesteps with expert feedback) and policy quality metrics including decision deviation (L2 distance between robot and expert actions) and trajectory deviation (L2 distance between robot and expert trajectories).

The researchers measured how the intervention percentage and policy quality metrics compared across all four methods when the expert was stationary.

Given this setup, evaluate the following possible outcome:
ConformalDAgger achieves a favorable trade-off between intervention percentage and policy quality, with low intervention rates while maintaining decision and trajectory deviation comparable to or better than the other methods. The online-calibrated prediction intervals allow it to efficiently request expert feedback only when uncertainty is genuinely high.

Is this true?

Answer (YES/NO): YES